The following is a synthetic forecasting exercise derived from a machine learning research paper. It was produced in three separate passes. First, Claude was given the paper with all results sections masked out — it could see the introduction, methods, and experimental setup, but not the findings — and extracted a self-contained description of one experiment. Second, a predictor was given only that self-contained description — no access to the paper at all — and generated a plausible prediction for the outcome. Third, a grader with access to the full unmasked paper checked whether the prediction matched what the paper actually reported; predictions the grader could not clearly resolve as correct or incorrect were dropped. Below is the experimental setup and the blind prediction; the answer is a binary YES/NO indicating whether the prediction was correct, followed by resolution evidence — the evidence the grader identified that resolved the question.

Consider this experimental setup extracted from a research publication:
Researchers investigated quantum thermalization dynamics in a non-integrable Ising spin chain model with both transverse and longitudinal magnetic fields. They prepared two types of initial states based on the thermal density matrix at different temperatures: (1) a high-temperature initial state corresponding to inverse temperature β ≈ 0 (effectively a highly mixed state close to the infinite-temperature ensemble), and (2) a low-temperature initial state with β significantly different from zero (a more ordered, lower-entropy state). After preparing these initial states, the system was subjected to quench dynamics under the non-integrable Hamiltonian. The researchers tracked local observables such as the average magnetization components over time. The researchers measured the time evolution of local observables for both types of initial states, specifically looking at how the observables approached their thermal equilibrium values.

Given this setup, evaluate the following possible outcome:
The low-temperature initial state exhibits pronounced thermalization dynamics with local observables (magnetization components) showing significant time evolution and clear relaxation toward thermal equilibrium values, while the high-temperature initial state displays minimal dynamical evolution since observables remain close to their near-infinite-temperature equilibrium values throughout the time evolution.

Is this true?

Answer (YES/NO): NO